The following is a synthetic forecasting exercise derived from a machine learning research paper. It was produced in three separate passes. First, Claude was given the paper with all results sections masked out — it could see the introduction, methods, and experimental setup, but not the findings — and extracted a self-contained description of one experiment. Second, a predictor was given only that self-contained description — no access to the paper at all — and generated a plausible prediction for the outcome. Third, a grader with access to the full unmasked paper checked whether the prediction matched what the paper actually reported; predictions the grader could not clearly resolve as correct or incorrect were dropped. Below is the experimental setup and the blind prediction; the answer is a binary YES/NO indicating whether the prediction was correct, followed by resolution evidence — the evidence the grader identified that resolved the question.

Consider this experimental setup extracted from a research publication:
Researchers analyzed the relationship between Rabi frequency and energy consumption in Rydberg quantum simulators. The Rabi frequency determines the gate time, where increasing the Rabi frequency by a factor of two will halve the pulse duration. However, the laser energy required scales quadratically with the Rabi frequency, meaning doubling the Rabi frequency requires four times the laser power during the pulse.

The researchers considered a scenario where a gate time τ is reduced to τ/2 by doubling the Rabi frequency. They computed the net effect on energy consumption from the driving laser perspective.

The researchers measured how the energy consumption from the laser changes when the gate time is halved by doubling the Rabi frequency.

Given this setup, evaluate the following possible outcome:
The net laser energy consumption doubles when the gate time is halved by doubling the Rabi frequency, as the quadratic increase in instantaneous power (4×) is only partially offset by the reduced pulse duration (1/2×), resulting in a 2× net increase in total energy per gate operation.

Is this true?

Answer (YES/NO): YES